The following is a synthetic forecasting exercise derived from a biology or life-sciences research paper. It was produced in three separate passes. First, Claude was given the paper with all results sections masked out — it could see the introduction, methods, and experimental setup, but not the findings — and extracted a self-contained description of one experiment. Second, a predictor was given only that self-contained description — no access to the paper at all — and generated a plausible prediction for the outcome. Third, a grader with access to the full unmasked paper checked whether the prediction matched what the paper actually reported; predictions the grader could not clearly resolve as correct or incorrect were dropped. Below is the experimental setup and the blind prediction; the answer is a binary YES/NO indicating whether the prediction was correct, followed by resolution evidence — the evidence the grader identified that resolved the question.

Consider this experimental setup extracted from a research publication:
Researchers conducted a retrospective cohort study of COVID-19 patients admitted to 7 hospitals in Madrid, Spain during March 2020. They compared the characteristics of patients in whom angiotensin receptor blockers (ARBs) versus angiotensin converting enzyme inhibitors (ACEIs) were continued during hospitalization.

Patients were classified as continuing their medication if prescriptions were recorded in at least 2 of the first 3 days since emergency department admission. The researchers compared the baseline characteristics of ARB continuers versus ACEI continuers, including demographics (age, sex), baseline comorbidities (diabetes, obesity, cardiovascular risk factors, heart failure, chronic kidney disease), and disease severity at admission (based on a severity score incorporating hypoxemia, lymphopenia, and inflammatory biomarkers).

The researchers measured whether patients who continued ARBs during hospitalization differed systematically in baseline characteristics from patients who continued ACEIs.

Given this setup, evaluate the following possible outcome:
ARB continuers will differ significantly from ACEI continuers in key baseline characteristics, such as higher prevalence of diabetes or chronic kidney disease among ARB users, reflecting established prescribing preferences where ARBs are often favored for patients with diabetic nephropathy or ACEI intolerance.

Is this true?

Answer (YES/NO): NO